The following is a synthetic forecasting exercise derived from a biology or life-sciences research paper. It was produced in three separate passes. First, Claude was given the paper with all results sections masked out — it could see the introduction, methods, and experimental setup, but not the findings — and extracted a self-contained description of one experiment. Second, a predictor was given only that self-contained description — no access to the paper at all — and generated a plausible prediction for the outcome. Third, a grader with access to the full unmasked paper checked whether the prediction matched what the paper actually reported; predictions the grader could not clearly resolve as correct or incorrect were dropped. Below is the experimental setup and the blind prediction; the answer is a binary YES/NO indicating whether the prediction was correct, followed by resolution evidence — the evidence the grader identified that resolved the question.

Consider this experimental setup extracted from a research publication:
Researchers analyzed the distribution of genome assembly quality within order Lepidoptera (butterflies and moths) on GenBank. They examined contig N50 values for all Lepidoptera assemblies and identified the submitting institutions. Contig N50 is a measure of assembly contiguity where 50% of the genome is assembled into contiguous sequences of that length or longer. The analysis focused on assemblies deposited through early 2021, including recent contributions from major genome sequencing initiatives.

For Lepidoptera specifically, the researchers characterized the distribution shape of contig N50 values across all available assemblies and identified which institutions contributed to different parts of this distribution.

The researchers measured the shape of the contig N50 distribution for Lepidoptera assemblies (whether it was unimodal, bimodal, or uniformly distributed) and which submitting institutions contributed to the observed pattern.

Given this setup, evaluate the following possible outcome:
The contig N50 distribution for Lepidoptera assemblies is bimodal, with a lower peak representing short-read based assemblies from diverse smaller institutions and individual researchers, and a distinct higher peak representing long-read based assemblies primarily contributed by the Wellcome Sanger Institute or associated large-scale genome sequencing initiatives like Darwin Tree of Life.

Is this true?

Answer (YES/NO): NO